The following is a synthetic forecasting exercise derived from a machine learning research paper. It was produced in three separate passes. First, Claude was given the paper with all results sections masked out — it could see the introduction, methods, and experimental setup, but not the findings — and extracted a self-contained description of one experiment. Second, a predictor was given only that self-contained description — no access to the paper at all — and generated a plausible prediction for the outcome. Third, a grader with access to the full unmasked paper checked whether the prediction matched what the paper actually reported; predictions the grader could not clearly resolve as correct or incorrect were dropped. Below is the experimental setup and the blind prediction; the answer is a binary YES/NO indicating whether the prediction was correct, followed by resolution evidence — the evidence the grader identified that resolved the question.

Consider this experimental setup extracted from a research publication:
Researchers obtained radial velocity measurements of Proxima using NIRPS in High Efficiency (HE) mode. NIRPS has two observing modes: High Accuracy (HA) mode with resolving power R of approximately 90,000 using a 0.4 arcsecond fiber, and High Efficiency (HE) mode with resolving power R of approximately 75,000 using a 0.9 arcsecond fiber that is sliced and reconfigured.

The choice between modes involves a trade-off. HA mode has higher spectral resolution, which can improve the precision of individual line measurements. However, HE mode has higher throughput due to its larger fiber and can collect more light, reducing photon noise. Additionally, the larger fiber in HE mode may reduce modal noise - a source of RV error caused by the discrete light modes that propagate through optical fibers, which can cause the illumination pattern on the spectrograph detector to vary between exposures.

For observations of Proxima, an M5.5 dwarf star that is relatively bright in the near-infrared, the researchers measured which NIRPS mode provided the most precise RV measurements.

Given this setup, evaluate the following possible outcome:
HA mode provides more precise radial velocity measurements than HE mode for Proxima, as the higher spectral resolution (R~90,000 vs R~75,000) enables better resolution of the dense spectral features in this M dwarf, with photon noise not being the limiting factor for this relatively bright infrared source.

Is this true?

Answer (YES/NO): NO